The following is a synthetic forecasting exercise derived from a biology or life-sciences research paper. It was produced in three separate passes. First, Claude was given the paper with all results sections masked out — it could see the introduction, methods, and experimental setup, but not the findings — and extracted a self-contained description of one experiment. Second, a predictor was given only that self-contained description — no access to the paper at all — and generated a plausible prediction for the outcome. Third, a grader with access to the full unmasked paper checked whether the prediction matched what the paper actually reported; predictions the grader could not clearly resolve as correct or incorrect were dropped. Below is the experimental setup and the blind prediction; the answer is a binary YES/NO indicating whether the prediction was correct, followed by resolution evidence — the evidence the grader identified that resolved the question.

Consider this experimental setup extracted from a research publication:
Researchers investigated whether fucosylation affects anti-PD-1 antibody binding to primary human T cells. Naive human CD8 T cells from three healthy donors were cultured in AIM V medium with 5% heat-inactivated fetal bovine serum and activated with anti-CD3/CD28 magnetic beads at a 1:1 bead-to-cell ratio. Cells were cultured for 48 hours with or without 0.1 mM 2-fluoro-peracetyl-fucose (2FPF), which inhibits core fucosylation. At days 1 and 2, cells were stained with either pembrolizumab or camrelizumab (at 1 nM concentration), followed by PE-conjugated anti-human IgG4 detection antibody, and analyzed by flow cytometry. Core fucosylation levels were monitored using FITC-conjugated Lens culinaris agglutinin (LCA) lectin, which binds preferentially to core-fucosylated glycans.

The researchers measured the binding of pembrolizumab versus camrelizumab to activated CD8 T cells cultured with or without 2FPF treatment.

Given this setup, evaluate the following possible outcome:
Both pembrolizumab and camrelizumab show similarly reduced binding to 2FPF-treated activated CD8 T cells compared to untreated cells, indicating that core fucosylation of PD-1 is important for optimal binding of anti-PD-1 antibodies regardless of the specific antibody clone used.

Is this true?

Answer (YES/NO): NO